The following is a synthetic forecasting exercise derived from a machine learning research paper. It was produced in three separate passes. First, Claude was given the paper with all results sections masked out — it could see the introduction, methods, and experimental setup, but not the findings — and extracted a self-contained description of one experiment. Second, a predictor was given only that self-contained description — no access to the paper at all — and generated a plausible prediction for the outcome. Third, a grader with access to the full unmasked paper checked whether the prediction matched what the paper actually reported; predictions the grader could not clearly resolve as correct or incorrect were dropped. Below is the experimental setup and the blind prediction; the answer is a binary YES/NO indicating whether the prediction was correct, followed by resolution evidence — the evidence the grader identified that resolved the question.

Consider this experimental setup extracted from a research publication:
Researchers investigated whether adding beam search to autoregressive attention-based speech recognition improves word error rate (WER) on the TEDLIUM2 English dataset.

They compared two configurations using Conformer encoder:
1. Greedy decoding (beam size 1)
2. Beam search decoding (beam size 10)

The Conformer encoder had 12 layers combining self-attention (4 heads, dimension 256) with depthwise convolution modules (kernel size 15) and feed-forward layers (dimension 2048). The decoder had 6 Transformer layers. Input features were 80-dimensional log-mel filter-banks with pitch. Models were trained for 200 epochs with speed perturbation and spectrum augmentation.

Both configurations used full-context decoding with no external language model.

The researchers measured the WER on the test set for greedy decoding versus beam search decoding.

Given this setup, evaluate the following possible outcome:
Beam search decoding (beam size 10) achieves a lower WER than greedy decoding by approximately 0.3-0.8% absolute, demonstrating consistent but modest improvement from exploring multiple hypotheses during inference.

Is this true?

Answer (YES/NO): YES